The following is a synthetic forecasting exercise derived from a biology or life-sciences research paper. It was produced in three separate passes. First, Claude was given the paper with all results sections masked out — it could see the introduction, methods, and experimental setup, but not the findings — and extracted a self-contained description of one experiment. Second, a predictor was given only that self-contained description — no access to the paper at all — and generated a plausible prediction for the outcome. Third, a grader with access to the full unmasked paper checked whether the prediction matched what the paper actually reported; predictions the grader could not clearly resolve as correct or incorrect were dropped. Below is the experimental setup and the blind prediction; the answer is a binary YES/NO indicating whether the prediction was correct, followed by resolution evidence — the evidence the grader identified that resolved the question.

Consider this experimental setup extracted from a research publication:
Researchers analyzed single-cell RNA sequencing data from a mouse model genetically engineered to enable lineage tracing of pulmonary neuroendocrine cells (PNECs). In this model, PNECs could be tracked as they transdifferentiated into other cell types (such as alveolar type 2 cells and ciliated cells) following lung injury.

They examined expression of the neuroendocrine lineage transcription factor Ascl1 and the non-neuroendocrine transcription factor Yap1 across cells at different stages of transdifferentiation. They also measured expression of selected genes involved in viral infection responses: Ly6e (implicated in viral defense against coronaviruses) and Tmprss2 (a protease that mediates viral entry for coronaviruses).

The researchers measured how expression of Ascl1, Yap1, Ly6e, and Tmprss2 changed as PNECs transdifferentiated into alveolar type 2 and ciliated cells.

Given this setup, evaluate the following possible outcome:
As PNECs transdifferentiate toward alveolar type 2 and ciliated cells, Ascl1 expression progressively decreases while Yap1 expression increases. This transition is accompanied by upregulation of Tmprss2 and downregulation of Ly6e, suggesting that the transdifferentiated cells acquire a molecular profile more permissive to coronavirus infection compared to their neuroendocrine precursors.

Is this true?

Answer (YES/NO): NO